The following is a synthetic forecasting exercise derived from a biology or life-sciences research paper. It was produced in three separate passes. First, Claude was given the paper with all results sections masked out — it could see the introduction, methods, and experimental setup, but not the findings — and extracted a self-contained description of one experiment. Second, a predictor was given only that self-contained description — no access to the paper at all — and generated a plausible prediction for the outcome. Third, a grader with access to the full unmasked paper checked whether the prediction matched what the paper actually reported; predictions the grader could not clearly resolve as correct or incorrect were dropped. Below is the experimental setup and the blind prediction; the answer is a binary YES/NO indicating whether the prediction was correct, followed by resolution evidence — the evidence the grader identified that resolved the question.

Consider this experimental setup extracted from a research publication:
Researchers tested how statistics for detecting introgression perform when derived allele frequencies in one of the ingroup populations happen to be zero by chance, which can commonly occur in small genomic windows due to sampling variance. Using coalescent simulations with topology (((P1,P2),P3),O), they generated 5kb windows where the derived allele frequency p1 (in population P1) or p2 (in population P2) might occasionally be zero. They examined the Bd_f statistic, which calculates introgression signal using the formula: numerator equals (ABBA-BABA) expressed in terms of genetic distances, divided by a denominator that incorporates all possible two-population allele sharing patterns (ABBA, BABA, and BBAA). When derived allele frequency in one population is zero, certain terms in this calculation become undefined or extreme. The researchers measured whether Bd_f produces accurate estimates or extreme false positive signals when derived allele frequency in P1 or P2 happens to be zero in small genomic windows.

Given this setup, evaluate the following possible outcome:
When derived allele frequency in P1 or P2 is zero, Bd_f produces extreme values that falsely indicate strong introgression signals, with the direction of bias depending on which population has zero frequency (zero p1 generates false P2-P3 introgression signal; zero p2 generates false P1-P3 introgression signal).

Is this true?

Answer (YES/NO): NO